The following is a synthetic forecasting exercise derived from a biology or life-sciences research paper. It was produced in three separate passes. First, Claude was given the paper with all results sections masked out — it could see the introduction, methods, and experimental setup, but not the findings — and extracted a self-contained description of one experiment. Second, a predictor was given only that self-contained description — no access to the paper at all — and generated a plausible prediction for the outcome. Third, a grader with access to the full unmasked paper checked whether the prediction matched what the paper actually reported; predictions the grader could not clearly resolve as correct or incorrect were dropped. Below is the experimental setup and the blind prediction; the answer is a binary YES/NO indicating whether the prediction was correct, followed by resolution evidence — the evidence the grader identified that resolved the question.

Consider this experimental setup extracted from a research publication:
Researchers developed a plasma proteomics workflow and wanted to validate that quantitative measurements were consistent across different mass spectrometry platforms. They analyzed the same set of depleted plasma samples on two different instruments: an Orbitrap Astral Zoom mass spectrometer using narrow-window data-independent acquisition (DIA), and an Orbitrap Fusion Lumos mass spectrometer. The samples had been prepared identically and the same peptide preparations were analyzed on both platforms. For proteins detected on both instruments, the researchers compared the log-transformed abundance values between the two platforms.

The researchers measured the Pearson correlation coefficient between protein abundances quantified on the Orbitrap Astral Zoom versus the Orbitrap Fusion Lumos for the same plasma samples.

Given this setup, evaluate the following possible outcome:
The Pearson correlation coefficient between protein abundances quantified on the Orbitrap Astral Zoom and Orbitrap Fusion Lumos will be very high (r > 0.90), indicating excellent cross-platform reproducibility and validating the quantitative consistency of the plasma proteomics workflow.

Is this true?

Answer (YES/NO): YES